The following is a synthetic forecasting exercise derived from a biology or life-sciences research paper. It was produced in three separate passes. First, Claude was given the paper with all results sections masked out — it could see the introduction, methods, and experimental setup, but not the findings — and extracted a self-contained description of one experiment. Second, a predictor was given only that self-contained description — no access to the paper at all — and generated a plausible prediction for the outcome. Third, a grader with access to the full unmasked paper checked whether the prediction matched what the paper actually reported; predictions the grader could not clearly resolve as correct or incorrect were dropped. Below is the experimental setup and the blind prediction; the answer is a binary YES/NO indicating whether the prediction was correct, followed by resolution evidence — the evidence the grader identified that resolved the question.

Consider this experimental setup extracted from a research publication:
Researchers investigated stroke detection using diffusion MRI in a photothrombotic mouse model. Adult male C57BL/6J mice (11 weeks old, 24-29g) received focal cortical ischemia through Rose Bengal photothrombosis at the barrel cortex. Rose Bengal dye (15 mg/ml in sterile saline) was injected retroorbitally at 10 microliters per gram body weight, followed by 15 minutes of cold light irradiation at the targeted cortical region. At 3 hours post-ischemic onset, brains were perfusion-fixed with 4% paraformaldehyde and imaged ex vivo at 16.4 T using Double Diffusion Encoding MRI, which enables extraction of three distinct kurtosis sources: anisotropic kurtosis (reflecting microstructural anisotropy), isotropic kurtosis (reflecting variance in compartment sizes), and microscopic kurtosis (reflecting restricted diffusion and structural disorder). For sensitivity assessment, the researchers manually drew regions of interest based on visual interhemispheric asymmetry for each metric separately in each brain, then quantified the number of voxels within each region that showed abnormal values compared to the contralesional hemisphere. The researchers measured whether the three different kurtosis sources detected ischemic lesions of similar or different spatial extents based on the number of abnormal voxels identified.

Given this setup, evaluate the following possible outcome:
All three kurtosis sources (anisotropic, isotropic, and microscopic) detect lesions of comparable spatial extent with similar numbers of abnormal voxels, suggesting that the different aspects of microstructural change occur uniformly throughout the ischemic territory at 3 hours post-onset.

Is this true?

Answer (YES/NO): NO